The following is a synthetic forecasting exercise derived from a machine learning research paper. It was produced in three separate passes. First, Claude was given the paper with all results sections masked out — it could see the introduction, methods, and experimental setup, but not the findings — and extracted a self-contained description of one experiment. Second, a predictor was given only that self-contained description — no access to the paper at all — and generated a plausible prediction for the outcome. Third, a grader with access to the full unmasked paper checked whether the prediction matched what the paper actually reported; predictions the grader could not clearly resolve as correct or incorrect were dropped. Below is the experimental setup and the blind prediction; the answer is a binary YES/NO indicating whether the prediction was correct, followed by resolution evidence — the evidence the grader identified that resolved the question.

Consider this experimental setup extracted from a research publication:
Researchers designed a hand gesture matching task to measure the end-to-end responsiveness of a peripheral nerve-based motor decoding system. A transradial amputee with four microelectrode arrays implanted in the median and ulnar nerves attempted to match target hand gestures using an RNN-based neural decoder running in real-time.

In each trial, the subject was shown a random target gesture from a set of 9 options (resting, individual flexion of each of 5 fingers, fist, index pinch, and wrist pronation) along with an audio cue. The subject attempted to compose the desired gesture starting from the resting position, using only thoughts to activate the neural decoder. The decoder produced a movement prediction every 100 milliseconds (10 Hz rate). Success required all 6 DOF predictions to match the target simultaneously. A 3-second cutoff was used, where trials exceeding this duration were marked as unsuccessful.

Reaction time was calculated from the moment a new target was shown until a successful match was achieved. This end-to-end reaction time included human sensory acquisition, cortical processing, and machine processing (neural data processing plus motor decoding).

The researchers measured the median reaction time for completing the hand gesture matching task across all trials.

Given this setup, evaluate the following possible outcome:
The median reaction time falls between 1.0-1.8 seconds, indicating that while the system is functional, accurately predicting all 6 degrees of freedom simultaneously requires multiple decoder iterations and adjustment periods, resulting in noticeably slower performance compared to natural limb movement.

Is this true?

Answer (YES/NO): NO